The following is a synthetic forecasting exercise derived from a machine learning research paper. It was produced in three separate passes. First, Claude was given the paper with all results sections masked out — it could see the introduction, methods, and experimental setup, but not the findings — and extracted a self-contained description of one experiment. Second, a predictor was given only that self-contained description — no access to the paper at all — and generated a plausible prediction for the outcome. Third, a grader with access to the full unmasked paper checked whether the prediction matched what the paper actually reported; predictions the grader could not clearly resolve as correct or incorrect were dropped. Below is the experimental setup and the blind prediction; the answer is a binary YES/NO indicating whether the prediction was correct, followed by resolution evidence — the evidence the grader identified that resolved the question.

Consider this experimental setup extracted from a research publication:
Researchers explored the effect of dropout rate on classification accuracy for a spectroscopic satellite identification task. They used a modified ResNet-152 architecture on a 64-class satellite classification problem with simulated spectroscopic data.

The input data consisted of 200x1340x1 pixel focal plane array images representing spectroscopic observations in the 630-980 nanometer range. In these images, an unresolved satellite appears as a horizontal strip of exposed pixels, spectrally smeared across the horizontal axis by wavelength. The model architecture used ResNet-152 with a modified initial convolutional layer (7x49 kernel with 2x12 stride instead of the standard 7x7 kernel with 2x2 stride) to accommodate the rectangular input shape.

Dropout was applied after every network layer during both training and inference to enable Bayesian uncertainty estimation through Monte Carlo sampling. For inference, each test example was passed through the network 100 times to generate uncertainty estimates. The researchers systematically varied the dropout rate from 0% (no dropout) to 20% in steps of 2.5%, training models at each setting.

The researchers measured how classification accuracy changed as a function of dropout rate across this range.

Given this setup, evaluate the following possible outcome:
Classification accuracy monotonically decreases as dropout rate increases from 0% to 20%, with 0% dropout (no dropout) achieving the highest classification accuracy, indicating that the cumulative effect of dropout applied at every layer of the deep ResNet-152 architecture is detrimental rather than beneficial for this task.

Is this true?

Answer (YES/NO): NO